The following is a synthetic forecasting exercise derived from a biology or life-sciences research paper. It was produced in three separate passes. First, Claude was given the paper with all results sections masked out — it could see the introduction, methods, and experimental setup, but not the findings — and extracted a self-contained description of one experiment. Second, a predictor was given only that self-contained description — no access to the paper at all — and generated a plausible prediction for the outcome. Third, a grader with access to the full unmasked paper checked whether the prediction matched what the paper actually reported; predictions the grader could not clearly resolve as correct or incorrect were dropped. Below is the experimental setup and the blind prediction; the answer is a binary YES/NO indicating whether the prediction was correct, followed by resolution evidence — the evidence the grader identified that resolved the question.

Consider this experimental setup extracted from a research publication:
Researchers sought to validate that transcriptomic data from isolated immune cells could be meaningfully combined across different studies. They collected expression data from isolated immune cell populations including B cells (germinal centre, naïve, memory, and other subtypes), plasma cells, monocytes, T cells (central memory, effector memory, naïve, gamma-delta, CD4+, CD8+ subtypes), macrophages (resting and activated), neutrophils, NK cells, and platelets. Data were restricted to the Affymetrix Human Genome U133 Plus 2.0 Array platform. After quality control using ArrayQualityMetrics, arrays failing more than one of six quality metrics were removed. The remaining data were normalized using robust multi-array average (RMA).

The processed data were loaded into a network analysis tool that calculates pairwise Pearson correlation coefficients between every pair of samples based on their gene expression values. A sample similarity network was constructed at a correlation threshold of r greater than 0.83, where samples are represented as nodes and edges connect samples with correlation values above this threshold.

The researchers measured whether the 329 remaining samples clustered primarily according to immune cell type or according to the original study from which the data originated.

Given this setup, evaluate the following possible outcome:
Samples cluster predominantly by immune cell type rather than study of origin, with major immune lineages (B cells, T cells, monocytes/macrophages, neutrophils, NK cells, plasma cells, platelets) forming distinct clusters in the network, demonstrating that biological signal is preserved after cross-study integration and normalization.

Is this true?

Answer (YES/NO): YES